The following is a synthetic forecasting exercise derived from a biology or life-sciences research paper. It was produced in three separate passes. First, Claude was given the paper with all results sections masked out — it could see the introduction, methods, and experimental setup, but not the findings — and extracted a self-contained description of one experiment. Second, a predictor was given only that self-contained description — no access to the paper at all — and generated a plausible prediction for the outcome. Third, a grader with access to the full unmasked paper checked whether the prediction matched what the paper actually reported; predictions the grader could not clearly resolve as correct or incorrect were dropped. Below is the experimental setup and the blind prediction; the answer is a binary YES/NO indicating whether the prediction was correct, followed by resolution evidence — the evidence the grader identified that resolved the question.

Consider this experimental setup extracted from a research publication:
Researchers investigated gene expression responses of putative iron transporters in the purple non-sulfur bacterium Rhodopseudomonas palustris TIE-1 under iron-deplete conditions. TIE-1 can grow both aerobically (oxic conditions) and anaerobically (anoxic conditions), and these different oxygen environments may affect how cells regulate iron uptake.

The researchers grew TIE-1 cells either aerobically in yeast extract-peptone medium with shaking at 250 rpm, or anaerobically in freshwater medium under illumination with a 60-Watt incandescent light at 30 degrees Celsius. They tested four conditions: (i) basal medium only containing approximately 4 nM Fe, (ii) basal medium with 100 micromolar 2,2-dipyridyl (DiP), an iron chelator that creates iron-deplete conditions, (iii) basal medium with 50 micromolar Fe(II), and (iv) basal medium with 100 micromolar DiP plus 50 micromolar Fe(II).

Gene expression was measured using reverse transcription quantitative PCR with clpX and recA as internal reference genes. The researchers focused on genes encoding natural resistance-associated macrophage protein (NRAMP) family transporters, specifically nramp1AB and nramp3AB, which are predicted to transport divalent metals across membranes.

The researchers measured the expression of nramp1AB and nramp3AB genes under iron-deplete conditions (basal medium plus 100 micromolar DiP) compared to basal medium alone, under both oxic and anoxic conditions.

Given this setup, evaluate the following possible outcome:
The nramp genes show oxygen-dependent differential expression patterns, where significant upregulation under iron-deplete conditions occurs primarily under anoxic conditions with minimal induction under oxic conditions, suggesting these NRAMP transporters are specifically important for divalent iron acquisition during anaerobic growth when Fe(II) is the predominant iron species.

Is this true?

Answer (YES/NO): NO